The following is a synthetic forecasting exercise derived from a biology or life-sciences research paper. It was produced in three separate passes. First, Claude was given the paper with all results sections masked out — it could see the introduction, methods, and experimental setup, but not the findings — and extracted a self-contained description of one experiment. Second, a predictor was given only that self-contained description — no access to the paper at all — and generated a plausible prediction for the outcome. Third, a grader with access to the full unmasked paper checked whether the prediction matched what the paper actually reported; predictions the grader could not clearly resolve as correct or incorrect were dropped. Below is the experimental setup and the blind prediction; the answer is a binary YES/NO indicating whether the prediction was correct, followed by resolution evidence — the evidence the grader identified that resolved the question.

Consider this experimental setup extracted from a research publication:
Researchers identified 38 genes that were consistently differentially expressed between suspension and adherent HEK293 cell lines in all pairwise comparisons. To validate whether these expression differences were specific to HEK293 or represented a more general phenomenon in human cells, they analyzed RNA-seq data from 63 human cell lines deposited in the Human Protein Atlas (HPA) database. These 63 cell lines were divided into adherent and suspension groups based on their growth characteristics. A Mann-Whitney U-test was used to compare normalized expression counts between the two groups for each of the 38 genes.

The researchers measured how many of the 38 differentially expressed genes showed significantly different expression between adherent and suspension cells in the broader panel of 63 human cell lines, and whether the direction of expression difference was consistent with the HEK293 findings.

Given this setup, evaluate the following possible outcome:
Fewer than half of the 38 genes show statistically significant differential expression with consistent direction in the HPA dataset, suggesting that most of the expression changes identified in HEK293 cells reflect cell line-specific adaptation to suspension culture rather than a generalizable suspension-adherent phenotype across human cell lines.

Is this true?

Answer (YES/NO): YES